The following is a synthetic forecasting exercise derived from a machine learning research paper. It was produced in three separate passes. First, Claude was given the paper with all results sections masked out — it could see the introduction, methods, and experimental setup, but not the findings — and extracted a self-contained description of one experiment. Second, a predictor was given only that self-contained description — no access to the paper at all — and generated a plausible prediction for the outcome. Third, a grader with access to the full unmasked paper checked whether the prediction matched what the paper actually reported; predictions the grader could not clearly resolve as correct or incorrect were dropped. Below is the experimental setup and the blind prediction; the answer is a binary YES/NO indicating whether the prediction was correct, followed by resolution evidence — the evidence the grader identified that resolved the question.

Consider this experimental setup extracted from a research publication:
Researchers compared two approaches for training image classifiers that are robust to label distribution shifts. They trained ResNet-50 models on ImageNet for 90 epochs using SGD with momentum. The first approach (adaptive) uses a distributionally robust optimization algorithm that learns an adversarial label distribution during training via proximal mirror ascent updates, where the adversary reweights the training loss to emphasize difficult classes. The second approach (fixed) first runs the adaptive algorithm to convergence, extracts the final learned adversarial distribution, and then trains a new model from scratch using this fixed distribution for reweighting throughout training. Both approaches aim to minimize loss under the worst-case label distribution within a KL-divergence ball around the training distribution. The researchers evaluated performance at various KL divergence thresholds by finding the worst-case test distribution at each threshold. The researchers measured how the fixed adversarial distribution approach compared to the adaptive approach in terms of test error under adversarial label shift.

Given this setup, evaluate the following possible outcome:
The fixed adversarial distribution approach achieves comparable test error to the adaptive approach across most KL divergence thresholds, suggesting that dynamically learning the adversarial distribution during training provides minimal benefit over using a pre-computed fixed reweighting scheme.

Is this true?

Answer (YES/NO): NO